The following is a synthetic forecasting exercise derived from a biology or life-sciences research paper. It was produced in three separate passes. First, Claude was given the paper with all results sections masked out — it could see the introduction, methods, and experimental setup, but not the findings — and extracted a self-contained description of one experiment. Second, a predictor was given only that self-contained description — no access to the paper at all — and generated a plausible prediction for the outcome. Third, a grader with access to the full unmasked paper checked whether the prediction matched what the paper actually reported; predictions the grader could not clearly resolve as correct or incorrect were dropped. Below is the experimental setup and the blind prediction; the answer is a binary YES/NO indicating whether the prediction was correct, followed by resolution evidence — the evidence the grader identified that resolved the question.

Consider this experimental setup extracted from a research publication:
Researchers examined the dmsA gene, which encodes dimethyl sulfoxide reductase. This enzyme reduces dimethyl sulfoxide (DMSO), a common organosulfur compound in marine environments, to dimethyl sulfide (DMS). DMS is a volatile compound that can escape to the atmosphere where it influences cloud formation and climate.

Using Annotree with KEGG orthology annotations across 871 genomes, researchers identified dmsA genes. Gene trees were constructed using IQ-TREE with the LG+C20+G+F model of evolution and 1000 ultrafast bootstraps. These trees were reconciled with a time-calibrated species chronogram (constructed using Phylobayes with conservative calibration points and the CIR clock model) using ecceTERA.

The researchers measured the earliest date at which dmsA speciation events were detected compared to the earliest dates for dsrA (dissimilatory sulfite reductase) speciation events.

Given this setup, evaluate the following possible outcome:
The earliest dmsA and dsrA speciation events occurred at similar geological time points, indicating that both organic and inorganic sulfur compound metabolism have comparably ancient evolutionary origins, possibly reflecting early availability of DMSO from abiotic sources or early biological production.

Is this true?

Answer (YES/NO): NO